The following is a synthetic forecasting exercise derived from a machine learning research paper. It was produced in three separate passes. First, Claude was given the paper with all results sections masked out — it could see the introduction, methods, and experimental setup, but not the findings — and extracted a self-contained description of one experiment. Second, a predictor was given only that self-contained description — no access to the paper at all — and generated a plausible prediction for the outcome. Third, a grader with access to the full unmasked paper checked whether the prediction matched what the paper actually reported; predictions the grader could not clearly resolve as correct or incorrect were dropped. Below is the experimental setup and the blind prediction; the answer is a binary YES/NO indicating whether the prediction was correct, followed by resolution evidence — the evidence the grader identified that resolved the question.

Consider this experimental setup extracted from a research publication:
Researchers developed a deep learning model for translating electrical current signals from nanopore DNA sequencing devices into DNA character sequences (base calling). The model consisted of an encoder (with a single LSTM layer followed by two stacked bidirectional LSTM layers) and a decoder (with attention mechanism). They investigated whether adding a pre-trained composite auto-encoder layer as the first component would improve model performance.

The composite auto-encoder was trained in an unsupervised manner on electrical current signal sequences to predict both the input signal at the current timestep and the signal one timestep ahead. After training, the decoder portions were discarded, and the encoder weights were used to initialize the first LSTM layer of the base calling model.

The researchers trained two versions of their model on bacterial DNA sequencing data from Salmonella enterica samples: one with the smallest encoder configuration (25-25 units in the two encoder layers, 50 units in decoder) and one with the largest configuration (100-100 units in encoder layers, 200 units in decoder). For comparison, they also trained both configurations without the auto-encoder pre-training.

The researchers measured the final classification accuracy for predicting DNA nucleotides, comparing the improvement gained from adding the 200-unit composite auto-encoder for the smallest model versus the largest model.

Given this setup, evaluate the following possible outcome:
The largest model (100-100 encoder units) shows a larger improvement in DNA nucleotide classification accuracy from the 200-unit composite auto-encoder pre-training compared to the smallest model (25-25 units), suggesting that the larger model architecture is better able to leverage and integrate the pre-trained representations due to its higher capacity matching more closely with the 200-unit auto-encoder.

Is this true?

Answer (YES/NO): NO